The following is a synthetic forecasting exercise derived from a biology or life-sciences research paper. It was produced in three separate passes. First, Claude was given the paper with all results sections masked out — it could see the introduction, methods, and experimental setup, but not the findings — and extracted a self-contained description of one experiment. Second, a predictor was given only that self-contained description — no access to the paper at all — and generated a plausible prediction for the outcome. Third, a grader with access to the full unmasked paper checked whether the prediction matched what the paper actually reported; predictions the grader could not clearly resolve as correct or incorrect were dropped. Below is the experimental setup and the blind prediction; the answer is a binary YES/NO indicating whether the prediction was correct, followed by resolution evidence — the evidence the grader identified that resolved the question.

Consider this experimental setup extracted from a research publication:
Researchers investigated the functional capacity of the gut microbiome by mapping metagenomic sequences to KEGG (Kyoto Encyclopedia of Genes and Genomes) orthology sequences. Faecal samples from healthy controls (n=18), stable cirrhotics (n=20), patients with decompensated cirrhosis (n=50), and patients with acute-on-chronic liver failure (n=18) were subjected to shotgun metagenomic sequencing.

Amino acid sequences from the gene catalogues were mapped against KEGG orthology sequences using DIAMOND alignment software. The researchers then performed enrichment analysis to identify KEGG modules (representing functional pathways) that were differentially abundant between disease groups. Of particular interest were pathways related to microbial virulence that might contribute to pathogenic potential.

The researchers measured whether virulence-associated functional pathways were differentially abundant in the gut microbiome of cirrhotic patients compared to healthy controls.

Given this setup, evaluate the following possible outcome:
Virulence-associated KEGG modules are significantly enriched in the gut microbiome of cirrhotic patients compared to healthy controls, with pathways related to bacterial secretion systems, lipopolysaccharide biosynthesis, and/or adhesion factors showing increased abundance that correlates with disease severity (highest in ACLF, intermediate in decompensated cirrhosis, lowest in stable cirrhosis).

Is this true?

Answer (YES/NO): YES